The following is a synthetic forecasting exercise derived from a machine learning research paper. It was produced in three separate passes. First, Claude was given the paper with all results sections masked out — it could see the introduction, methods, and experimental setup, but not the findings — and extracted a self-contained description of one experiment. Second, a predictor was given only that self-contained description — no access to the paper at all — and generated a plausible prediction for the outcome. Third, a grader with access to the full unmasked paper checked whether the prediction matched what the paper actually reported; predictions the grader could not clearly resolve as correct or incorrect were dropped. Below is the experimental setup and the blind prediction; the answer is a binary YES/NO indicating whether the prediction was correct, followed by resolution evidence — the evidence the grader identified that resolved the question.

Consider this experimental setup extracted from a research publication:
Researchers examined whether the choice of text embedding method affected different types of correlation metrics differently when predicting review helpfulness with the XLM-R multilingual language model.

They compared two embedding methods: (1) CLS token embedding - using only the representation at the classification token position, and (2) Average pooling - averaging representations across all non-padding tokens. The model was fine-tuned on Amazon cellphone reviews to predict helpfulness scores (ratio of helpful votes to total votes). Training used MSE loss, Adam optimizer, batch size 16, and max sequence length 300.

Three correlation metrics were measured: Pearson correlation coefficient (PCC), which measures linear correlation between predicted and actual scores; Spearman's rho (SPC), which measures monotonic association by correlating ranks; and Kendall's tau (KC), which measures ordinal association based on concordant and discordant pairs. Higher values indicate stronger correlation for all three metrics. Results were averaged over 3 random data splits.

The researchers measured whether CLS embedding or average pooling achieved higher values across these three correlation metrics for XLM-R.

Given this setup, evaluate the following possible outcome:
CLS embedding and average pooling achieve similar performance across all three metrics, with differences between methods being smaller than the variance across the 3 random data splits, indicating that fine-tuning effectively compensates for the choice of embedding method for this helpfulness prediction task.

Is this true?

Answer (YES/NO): NO